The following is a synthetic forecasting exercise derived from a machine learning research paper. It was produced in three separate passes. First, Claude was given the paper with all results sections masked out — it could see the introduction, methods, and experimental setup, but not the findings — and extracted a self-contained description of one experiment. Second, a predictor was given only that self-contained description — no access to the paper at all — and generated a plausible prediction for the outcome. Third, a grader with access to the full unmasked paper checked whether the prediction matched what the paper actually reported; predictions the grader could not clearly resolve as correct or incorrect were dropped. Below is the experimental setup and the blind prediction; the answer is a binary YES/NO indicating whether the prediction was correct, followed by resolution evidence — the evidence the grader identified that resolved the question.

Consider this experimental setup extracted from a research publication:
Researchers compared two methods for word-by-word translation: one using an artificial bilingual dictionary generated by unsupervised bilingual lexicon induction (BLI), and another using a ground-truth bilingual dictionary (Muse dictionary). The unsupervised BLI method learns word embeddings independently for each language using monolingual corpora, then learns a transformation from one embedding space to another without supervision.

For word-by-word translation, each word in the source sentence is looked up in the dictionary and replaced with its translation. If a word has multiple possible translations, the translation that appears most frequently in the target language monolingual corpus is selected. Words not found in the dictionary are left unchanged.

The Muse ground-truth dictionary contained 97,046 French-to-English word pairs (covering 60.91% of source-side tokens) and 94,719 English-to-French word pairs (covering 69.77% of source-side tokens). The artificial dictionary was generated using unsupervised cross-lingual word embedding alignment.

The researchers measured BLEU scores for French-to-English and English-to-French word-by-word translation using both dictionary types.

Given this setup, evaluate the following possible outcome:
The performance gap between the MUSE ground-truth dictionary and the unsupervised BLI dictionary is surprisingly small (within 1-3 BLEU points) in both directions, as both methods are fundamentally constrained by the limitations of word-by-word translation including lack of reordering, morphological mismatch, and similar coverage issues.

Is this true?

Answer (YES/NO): YES